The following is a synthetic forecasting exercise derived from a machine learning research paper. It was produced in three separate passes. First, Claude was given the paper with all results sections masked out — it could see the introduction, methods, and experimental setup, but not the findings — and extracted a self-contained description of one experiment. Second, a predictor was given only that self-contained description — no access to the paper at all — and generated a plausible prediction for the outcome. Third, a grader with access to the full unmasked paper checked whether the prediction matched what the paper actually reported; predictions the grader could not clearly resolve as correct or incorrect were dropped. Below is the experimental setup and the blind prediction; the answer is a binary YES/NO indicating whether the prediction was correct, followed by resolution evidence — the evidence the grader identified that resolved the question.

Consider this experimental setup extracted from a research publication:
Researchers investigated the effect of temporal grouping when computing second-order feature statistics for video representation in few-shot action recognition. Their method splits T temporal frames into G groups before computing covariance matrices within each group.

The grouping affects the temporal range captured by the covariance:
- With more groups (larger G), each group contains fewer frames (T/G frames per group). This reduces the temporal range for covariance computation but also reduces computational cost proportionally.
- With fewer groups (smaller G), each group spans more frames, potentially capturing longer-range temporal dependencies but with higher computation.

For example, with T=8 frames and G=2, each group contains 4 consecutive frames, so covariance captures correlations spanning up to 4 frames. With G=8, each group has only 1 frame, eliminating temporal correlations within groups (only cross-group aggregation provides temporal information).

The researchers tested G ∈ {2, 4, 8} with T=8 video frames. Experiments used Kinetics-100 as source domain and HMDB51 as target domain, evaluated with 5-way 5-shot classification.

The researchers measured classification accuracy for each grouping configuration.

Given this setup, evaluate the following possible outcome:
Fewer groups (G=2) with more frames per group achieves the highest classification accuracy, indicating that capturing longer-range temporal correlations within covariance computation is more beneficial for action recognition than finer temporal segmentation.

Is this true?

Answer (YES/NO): NO